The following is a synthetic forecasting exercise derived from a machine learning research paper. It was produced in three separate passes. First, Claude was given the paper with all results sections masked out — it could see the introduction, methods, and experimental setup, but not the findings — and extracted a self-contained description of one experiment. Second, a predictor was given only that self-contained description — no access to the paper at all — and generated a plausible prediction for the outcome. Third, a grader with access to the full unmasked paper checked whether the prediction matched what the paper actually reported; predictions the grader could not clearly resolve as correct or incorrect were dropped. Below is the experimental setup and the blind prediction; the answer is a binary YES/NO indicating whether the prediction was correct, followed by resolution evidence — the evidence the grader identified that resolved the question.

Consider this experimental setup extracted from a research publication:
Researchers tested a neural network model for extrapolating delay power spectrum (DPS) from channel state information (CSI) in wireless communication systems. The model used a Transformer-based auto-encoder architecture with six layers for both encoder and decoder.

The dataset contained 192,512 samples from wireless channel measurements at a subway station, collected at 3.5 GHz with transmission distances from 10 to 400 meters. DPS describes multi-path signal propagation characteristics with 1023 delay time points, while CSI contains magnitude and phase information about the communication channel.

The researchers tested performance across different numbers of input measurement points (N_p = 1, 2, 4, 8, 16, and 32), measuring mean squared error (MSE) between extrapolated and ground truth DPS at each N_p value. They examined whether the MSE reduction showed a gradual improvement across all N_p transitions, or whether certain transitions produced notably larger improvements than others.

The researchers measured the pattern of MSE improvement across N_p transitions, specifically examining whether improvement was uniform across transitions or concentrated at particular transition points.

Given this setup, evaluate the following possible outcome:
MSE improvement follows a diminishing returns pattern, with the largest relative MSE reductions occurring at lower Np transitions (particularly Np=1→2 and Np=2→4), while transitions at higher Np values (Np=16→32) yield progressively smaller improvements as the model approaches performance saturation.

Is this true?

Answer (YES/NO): NO